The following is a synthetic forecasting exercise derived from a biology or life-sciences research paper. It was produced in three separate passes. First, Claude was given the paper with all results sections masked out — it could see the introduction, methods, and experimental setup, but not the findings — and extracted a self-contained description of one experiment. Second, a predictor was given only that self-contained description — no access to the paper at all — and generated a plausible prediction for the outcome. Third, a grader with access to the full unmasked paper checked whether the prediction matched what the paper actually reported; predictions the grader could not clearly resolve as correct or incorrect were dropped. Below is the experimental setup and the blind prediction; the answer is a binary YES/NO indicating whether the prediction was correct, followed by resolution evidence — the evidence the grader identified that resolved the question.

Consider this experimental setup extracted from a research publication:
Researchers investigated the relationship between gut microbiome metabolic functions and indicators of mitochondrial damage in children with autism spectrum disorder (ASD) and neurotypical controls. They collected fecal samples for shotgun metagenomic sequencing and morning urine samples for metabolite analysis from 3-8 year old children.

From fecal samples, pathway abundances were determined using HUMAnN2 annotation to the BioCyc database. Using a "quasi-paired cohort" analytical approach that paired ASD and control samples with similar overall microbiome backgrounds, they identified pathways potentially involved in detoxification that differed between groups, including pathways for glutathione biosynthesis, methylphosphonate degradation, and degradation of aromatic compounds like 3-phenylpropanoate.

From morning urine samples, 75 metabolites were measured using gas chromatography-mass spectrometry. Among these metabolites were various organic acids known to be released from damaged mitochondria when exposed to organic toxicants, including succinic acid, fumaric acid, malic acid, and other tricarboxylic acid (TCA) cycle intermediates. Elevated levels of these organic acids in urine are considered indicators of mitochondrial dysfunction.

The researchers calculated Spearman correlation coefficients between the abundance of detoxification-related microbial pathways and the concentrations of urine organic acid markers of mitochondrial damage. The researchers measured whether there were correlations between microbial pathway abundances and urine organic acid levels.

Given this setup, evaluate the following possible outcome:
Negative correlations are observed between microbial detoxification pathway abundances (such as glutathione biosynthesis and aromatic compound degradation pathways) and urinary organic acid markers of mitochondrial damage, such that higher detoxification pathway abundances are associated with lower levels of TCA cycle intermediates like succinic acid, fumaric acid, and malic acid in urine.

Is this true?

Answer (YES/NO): YES